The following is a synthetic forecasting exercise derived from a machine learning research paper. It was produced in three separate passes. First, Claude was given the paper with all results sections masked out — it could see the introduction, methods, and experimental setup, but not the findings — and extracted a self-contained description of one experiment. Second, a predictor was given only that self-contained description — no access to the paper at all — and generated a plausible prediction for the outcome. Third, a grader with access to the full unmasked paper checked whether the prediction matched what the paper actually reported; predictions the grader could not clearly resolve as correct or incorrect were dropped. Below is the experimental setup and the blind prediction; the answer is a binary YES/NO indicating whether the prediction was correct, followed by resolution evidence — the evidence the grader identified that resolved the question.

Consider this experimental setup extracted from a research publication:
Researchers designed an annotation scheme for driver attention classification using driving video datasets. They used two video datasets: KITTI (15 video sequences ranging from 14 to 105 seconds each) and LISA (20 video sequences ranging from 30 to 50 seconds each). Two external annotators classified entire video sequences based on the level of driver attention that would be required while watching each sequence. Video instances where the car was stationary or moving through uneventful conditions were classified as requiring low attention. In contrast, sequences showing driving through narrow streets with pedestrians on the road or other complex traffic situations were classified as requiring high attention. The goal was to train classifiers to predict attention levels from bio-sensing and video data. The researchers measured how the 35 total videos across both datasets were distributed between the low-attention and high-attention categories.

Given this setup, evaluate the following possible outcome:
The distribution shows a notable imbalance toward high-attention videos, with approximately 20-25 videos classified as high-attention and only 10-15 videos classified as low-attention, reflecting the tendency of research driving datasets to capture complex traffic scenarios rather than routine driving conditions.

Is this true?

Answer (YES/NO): NO